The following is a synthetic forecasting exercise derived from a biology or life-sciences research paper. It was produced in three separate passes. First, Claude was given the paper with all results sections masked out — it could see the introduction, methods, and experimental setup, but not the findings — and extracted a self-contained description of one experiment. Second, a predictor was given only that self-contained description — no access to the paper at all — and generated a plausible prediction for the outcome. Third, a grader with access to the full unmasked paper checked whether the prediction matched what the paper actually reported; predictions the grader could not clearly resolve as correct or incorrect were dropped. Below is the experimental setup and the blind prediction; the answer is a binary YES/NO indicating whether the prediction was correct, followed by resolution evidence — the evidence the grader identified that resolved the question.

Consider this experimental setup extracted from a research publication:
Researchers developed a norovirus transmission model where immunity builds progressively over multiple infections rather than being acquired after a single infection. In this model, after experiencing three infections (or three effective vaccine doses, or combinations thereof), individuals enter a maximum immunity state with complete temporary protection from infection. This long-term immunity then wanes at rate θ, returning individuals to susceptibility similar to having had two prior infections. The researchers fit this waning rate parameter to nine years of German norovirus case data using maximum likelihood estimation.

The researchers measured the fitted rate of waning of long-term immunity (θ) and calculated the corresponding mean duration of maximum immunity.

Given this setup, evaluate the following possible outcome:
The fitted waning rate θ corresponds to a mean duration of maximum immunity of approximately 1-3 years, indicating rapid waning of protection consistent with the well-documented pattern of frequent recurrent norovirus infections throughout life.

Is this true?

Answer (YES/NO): NO